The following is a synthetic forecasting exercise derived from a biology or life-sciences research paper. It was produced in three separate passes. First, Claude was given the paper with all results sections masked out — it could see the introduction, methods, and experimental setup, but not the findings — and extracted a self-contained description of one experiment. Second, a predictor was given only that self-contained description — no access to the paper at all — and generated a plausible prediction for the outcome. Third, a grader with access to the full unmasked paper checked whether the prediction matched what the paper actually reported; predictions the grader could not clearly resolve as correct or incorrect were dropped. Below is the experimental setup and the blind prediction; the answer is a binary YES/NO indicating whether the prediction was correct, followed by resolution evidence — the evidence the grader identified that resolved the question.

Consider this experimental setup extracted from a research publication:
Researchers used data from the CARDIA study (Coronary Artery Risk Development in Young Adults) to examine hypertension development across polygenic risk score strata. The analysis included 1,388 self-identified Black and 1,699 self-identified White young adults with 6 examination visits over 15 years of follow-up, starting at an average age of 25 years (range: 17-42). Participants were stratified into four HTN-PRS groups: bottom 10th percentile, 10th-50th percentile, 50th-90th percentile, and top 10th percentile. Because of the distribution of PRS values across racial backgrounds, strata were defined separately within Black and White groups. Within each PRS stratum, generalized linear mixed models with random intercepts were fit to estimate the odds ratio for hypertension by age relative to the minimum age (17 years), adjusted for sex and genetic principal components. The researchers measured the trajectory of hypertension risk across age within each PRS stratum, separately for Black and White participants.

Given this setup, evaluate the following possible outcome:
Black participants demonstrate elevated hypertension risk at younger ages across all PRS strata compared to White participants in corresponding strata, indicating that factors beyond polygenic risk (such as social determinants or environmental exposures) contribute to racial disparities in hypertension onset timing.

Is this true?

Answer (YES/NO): NO